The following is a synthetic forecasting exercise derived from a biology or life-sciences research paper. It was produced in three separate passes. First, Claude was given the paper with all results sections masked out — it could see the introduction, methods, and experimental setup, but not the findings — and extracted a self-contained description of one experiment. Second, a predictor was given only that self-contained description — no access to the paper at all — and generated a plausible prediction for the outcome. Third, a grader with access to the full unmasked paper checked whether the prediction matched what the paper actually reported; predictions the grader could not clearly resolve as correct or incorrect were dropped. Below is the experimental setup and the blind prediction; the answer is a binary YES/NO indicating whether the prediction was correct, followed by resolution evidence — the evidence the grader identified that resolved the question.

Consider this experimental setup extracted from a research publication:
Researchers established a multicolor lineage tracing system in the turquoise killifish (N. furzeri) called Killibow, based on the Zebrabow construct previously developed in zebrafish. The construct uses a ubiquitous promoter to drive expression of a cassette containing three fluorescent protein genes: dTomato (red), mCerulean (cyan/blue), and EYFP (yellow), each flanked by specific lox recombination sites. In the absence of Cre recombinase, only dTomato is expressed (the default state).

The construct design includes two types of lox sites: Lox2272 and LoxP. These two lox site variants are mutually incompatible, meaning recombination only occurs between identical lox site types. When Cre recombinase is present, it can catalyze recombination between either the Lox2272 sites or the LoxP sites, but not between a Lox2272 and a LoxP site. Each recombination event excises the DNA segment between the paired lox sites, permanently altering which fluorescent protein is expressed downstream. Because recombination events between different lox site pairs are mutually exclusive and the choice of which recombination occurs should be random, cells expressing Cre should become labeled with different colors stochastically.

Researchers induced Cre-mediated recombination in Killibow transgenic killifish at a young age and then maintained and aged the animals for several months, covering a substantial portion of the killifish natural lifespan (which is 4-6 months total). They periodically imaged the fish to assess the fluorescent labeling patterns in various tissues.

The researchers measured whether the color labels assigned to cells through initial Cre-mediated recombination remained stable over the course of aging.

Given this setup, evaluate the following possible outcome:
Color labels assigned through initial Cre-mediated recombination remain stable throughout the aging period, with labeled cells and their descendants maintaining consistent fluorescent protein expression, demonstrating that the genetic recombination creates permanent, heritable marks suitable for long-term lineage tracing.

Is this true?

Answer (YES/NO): YES